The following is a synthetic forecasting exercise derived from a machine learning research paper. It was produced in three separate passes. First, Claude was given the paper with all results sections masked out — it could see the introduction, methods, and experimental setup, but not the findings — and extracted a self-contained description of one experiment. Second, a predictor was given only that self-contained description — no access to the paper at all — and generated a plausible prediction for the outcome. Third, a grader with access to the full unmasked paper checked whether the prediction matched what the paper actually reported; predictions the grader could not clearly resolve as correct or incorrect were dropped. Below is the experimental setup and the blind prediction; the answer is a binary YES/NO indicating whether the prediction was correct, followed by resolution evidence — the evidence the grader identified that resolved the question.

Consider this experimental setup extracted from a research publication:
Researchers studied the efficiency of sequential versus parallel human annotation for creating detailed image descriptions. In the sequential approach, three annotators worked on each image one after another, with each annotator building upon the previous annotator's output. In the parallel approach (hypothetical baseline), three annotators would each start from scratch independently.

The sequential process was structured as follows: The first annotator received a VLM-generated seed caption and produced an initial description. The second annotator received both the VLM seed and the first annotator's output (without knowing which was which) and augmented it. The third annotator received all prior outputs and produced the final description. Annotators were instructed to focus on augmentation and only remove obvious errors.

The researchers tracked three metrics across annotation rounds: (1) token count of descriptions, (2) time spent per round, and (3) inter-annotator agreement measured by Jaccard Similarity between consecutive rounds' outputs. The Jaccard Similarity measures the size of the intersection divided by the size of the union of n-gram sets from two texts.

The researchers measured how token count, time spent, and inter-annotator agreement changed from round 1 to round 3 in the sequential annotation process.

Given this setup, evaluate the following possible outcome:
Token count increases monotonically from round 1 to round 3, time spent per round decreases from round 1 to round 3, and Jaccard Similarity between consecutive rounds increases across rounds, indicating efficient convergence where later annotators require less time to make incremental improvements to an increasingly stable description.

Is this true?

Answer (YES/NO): YES